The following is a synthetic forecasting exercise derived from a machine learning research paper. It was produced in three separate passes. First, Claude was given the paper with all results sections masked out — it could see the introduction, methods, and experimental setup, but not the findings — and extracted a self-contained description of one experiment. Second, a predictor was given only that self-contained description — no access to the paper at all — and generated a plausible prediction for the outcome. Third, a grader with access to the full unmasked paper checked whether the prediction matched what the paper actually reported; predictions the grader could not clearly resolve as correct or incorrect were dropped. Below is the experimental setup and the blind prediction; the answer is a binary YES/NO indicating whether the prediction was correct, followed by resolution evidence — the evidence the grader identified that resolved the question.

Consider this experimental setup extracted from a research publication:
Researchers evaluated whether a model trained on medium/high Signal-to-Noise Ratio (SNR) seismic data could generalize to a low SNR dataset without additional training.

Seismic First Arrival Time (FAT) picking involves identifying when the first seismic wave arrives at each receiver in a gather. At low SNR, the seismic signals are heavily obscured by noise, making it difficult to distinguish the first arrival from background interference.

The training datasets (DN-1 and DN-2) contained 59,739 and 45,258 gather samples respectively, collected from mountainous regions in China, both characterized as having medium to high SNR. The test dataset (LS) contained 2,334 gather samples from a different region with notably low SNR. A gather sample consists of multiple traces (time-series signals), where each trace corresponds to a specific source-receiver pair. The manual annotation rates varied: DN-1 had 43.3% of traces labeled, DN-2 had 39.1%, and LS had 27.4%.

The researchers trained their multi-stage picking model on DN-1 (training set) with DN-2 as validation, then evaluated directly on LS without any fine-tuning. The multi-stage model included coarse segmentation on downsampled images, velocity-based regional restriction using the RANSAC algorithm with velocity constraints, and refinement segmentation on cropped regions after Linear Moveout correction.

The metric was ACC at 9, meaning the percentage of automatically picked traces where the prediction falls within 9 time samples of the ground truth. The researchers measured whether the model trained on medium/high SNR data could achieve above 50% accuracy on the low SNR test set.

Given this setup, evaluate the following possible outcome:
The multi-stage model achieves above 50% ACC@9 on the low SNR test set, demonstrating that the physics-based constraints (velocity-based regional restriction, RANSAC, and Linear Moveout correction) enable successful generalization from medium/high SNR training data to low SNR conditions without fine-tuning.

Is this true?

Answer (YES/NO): YES